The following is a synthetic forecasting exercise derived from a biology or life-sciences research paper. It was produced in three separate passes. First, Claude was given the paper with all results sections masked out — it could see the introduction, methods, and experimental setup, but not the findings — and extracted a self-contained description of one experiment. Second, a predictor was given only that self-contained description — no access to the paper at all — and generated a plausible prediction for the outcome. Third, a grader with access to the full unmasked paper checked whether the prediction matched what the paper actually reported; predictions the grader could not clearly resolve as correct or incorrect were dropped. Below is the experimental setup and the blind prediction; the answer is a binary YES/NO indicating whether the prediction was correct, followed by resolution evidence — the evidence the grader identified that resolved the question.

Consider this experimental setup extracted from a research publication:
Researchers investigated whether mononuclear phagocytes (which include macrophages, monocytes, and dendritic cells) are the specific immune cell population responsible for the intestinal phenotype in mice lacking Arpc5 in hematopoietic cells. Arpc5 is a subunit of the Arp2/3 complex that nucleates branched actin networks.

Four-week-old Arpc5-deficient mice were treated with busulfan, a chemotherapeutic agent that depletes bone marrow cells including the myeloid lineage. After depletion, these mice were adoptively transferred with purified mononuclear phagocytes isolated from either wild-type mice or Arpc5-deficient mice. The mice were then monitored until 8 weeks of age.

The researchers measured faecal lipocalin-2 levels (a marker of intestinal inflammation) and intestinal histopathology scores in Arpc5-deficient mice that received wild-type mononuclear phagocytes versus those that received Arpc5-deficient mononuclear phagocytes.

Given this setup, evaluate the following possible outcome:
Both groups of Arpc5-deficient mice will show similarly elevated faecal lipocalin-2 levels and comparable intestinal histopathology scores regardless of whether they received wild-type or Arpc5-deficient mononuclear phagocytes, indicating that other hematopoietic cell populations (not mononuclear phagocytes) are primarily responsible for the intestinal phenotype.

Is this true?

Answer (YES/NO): NO